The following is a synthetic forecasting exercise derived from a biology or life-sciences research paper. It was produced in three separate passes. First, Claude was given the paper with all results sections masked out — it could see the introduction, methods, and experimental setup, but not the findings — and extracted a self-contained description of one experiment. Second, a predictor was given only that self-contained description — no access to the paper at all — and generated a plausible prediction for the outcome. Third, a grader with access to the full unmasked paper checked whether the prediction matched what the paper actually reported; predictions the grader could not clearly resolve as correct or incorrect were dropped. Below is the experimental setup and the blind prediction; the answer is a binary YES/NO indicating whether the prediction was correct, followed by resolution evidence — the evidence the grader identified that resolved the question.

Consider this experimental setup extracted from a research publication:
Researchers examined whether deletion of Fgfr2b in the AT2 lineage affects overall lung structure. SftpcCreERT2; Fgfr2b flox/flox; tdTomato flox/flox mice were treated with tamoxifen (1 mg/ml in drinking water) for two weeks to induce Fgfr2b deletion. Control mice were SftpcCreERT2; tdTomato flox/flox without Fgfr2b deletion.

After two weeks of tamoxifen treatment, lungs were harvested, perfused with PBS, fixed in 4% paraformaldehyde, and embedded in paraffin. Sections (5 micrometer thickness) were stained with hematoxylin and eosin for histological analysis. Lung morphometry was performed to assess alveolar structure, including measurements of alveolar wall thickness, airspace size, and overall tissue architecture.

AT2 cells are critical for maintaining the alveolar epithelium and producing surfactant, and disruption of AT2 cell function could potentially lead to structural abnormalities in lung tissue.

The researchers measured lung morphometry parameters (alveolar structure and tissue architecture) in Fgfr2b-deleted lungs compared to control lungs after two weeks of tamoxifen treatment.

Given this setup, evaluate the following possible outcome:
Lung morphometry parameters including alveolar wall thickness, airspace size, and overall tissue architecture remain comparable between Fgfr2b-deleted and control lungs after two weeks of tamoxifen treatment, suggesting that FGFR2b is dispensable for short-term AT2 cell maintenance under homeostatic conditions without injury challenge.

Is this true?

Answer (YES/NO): NO